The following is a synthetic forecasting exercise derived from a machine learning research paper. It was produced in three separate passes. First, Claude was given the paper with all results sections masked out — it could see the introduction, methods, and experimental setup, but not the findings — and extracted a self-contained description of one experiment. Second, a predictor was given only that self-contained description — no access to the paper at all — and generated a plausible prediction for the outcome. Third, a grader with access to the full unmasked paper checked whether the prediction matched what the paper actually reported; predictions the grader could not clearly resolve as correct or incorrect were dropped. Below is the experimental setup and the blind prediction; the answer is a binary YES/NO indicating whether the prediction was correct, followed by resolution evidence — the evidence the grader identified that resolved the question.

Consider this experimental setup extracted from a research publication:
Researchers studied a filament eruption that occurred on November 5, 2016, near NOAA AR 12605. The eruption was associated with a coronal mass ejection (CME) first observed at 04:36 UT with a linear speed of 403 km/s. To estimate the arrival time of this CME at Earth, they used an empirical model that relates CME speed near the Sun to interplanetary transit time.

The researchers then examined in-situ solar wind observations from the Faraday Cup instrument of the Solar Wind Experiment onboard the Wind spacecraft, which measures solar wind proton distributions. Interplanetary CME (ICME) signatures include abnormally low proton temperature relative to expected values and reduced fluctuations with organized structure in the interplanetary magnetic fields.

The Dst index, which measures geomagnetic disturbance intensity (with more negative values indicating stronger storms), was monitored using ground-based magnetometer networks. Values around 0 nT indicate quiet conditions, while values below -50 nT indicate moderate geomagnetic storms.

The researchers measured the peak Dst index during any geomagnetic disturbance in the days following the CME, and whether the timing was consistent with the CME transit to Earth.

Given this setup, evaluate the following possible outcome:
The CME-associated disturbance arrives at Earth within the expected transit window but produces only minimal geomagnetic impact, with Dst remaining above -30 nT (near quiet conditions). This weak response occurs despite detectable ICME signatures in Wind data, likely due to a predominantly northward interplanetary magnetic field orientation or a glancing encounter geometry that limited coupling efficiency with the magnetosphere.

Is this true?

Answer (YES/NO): NO